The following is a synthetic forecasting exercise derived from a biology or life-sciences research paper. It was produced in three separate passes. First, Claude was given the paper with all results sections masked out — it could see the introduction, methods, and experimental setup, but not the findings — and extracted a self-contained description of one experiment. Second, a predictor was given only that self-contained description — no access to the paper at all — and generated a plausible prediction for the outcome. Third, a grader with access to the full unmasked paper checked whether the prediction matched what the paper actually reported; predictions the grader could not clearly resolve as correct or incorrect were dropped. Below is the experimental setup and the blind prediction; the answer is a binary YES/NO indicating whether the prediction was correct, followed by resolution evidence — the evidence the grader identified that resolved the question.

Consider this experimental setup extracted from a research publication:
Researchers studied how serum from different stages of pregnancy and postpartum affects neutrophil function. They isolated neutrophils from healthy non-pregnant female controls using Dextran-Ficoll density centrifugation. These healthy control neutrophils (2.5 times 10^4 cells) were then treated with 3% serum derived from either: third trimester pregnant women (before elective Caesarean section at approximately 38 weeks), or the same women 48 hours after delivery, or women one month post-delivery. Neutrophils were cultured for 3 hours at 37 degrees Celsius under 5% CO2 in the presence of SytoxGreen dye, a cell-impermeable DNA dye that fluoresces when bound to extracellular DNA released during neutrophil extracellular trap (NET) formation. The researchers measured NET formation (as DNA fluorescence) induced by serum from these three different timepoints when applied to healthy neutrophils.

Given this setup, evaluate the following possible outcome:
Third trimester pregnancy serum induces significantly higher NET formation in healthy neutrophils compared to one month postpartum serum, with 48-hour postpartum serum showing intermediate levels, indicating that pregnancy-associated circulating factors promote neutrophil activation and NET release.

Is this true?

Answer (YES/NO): NO